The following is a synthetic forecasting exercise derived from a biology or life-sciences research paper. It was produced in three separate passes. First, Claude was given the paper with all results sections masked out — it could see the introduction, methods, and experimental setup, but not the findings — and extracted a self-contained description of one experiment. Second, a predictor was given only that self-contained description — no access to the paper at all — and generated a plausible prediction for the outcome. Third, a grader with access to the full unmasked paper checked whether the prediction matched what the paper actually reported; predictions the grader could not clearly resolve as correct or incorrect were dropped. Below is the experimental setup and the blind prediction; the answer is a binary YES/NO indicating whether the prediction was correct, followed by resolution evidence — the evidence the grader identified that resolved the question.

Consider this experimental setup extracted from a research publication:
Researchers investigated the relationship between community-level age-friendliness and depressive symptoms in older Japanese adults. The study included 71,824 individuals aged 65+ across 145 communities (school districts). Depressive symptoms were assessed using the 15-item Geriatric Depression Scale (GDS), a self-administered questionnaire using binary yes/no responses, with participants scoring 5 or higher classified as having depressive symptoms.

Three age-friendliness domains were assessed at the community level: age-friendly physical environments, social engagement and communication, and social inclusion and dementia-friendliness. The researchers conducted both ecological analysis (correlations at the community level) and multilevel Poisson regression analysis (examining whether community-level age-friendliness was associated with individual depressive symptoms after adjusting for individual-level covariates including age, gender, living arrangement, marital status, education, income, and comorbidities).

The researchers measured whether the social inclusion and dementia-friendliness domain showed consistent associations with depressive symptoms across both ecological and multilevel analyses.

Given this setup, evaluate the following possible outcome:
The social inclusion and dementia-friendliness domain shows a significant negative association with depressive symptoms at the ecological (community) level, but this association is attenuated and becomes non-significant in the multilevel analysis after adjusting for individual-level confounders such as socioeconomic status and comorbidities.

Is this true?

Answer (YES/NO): YES